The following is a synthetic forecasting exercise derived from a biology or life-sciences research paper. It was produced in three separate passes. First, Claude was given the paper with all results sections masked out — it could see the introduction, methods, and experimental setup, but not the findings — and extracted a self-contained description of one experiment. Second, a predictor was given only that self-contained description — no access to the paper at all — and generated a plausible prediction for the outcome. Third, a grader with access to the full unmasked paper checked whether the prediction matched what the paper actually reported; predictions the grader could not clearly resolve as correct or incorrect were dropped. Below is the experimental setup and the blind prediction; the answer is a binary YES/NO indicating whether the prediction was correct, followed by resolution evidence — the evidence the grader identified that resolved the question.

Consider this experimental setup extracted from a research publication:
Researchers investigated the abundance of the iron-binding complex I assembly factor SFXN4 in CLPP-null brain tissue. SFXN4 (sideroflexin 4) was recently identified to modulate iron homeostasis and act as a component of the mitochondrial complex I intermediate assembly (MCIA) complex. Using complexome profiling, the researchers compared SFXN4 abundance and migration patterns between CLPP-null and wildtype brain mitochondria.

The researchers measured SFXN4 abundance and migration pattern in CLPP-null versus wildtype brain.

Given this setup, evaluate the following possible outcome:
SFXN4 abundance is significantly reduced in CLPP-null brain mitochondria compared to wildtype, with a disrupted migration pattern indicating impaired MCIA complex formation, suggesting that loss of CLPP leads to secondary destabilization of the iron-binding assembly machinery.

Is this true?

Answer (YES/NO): NO